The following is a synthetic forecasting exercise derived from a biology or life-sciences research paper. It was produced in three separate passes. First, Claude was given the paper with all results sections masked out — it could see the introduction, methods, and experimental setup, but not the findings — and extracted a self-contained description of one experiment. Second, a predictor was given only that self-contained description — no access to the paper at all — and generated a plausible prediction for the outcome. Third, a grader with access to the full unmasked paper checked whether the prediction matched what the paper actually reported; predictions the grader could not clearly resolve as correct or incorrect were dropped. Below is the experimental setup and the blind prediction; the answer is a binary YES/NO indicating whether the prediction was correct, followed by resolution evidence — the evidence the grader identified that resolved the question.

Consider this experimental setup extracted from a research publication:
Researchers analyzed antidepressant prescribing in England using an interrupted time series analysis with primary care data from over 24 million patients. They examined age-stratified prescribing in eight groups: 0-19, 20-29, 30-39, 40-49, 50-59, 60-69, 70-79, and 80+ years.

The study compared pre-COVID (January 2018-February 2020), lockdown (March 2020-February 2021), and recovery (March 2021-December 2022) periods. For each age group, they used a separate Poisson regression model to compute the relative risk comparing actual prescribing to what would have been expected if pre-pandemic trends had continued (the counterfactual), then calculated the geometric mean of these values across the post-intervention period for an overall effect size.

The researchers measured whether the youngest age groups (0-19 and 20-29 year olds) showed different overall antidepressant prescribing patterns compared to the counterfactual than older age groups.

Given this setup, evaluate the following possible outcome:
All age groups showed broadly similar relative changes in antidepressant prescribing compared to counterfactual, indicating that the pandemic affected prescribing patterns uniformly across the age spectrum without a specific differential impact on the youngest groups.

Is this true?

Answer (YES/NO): NO